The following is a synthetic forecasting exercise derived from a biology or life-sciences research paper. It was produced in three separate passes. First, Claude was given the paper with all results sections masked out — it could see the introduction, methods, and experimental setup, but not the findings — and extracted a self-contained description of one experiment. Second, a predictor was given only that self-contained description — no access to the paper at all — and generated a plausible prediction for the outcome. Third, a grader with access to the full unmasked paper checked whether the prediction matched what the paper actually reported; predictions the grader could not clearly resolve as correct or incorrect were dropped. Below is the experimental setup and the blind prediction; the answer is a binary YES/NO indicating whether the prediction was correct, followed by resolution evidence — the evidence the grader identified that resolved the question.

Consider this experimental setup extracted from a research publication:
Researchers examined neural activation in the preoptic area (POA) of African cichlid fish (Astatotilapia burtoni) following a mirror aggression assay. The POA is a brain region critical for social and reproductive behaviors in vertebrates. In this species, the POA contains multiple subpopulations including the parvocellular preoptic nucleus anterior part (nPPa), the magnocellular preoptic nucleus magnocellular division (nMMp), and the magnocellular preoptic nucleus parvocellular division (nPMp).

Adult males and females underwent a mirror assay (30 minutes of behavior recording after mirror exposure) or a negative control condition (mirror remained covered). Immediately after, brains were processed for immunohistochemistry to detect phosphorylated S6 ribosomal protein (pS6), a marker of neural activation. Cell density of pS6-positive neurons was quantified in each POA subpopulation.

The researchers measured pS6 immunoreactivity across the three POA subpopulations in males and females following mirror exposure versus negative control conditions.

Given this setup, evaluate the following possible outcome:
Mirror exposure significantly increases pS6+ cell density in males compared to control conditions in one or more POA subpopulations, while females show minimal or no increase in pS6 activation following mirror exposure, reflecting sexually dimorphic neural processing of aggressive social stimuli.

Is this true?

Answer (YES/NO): NO